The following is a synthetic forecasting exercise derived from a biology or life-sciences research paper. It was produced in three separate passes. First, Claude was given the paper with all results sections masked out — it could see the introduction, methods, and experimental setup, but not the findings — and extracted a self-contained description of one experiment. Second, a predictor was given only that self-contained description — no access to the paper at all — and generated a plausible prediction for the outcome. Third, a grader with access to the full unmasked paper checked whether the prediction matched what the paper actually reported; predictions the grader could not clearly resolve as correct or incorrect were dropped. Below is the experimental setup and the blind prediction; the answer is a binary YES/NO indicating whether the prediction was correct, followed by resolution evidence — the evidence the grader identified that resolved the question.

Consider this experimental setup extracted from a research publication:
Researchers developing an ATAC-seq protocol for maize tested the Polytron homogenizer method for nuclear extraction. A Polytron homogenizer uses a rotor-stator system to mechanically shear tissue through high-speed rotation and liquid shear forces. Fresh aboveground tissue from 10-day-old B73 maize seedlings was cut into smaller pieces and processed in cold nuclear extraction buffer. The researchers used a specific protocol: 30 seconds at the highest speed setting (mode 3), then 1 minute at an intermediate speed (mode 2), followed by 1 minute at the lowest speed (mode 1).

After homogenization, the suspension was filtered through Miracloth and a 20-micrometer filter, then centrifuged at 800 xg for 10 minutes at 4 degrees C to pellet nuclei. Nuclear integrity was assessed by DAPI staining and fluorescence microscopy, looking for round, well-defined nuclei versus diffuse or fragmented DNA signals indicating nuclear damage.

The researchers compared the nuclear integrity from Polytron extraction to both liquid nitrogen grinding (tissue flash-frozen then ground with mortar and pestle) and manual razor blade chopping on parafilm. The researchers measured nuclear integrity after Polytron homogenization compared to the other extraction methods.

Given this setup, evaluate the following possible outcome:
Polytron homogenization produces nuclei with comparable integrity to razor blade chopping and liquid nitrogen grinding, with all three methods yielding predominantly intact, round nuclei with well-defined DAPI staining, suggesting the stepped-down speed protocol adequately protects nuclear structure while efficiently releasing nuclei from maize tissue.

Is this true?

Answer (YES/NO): NO